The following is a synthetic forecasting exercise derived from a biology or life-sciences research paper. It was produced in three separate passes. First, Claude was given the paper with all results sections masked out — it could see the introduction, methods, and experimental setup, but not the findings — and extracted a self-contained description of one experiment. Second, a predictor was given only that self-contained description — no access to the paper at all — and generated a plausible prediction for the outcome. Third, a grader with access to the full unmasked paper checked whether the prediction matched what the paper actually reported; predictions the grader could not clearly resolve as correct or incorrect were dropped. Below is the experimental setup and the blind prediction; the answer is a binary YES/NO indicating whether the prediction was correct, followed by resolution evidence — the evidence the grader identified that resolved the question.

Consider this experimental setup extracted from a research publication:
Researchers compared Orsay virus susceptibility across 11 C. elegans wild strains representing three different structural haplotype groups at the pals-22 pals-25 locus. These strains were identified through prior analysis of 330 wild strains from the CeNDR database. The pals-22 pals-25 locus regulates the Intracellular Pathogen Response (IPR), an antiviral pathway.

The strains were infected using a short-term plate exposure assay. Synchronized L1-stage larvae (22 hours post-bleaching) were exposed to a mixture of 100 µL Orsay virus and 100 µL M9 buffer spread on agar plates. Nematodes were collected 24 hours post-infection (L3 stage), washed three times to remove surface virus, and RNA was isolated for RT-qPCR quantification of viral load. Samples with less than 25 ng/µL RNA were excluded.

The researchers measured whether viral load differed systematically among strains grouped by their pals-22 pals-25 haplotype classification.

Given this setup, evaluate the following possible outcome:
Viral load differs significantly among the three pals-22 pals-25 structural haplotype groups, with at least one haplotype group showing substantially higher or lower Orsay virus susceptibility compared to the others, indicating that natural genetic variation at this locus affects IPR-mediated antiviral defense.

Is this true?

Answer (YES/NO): YES